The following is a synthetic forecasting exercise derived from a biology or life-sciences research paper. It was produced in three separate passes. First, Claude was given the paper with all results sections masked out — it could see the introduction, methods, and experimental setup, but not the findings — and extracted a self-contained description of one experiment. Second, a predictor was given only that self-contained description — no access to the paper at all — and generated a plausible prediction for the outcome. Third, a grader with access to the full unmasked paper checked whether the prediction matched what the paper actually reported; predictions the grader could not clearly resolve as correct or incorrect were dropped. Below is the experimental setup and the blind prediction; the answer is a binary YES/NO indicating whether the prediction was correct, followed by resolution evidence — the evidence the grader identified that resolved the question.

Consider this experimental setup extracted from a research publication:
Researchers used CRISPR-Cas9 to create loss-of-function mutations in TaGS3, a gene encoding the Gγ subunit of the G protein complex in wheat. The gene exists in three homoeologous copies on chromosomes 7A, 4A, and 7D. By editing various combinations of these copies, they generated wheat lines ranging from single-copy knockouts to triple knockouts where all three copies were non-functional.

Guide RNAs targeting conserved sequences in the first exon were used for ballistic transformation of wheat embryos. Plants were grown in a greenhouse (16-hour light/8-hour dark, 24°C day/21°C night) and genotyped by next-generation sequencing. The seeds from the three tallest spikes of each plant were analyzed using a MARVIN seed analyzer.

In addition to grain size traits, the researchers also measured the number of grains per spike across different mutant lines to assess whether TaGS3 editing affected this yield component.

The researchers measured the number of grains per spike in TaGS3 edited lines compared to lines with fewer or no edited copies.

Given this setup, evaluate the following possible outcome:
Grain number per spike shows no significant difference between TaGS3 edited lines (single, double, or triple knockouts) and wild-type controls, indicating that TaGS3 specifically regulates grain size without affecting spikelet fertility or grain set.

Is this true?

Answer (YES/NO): YES